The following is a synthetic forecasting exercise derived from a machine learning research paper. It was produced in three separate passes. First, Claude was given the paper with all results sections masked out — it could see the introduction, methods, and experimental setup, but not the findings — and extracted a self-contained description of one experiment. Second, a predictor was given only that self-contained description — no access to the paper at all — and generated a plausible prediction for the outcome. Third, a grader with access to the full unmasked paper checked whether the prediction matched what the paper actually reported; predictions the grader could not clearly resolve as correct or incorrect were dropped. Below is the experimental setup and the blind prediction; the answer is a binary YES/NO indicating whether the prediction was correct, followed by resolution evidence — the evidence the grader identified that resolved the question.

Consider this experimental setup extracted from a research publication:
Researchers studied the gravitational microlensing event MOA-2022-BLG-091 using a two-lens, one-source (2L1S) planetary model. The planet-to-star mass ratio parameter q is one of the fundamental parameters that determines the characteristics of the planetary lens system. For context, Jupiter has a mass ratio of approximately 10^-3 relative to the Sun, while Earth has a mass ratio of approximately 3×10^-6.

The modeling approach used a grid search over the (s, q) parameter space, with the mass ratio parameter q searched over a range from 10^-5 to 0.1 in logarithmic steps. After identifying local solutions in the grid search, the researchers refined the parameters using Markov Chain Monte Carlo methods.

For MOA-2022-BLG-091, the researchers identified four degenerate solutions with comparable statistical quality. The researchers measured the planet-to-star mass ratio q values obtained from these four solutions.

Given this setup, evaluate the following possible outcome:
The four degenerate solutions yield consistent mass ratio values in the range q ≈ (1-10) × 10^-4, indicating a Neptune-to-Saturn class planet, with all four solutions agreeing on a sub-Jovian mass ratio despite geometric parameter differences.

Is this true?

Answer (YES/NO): NO